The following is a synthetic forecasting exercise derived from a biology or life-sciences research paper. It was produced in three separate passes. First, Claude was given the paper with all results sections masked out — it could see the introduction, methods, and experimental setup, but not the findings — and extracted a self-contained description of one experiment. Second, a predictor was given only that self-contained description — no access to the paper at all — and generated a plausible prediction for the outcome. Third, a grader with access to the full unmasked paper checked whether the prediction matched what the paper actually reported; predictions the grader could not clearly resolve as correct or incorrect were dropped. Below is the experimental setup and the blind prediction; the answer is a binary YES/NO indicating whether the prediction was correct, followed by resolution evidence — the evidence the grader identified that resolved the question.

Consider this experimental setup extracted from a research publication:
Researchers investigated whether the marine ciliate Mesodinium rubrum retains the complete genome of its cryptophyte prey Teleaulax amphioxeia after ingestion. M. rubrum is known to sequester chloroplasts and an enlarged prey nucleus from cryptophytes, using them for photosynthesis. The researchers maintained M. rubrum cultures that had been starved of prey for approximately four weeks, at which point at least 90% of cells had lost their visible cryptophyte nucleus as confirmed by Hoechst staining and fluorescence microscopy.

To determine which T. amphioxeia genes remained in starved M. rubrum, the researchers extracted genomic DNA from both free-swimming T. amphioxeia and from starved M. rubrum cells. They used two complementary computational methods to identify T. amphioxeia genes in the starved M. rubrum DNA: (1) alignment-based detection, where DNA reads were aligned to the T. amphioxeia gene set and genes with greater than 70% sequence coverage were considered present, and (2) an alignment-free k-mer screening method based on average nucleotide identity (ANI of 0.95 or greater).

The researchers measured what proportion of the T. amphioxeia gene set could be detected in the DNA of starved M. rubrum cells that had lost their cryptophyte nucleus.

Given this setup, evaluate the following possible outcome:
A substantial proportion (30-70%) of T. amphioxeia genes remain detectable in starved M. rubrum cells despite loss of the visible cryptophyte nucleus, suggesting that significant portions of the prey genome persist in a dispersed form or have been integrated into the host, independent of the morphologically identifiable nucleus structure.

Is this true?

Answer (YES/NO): NO